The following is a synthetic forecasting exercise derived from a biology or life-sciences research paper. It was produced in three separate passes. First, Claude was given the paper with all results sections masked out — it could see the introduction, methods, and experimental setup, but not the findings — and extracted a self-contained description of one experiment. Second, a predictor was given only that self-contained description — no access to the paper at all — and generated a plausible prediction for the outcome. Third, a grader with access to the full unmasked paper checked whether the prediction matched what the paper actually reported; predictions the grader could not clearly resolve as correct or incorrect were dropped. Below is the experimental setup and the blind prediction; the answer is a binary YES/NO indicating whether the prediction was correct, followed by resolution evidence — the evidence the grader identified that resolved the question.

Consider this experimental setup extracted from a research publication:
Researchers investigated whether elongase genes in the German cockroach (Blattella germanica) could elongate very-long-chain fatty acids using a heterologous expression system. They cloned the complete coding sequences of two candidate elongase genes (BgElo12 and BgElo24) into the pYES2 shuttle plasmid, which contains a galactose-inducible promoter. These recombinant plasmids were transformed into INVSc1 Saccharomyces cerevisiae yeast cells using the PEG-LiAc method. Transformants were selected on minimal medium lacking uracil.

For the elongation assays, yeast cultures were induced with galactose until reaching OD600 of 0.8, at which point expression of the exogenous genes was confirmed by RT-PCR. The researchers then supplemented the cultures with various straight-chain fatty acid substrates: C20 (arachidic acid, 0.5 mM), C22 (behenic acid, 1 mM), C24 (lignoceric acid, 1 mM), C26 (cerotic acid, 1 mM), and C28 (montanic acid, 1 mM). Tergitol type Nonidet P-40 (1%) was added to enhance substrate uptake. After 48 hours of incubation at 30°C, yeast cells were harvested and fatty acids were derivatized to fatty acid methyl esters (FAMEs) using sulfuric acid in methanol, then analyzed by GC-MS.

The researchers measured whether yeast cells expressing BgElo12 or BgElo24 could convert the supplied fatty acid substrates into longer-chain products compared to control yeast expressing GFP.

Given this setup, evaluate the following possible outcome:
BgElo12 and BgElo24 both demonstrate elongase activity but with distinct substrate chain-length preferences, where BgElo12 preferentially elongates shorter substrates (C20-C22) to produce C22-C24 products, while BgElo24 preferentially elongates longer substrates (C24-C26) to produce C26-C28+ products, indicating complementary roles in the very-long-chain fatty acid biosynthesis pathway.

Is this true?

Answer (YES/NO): NO